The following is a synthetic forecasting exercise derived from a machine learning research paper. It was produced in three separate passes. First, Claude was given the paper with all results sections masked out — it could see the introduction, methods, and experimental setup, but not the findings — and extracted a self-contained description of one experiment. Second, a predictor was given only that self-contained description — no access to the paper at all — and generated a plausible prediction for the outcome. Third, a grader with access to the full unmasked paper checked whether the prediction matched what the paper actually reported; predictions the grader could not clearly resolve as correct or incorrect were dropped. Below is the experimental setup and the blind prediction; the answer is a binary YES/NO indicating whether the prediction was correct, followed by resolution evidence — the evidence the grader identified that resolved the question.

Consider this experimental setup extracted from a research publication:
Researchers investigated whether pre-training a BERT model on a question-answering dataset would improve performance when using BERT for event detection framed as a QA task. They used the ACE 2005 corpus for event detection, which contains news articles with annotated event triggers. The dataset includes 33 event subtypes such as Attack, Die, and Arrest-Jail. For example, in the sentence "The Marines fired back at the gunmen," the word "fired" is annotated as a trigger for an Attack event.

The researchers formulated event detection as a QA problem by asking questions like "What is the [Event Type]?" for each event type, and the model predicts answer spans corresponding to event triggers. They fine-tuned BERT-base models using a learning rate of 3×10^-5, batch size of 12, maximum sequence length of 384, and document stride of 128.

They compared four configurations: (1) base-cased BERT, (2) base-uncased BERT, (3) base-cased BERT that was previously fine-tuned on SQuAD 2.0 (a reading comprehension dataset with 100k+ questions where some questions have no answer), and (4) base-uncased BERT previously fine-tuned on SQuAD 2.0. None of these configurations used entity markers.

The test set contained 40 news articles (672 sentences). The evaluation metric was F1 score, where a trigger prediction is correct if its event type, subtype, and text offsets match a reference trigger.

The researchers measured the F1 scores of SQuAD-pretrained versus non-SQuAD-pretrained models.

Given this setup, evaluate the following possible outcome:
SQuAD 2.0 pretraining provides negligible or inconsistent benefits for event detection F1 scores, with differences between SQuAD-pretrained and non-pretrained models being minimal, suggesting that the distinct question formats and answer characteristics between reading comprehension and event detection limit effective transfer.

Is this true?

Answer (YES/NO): YES